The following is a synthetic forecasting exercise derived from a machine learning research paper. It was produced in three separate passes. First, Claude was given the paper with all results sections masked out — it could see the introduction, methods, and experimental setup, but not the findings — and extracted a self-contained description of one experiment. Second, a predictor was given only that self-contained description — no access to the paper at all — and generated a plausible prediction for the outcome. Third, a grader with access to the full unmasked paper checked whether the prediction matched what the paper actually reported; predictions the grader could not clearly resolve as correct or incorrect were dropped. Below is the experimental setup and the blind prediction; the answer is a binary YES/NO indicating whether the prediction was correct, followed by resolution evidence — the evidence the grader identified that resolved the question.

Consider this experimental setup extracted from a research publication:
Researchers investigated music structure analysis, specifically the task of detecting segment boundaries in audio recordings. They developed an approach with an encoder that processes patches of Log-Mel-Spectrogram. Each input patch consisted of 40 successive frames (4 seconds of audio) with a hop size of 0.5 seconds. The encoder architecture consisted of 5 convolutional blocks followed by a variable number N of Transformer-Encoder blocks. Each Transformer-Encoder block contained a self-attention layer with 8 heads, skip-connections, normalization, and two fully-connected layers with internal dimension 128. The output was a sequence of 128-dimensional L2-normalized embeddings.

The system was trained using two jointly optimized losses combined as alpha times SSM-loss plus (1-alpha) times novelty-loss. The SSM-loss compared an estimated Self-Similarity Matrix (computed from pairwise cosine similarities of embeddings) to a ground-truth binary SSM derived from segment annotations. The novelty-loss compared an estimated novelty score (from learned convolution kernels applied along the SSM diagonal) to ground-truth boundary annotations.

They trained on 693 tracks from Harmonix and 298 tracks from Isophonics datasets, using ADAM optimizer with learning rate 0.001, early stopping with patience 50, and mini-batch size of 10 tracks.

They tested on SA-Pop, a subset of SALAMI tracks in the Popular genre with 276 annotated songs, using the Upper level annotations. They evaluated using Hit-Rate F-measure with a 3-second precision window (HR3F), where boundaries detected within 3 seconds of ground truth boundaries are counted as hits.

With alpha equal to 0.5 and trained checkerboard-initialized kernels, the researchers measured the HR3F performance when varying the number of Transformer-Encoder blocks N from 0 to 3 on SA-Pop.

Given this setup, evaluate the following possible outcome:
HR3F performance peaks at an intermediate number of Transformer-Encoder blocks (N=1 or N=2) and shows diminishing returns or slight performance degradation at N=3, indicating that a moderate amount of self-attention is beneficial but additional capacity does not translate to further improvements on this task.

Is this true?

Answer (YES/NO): YES